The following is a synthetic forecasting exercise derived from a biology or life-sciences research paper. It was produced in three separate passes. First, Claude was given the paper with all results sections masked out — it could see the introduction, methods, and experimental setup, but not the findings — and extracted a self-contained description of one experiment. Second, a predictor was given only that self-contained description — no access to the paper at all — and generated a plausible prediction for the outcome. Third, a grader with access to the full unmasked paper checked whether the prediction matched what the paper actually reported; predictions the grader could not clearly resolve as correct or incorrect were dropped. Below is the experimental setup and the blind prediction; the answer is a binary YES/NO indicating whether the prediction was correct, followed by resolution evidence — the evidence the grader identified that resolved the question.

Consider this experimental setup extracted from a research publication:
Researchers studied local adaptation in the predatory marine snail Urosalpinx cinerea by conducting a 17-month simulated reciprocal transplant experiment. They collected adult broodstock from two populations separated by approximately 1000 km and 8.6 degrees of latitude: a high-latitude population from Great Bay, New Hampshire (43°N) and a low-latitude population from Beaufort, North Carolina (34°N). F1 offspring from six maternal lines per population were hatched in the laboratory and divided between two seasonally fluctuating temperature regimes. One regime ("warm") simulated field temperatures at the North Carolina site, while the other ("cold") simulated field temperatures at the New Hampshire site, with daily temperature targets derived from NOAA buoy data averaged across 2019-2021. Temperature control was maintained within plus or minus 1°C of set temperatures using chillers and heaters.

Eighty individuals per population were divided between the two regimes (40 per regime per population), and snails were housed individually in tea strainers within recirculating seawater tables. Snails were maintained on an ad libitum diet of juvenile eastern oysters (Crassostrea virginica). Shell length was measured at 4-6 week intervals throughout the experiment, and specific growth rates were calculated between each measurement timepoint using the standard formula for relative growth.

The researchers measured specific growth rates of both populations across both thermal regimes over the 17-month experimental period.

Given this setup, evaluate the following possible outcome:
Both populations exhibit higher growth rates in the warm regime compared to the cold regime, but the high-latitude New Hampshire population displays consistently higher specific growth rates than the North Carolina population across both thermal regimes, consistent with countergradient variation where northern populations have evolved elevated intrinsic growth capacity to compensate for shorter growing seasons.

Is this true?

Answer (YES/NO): NO